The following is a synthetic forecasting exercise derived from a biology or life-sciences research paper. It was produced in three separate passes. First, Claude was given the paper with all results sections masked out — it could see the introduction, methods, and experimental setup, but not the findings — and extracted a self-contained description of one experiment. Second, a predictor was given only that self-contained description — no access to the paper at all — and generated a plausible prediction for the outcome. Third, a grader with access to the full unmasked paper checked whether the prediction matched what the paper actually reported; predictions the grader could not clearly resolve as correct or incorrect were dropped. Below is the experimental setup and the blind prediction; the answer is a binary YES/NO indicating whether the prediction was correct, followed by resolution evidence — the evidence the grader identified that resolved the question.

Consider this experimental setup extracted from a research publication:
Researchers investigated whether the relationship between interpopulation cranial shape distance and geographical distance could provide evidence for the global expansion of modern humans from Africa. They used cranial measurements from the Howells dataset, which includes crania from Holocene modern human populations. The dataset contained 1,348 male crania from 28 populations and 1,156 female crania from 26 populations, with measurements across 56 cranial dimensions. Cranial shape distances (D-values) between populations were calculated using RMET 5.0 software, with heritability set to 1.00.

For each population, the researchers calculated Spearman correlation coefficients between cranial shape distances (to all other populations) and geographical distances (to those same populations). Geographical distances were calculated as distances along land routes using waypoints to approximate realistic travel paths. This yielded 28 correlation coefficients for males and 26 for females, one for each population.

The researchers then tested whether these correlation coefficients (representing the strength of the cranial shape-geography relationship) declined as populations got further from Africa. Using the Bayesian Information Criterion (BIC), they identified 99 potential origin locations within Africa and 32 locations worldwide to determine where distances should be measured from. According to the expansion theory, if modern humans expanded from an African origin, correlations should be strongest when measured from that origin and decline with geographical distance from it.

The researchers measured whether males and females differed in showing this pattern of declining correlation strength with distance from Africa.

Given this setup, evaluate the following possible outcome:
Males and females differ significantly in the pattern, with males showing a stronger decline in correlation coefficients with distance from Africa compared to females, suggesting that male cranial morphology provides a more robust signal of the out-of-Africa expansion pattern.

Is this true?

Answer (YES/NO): YES